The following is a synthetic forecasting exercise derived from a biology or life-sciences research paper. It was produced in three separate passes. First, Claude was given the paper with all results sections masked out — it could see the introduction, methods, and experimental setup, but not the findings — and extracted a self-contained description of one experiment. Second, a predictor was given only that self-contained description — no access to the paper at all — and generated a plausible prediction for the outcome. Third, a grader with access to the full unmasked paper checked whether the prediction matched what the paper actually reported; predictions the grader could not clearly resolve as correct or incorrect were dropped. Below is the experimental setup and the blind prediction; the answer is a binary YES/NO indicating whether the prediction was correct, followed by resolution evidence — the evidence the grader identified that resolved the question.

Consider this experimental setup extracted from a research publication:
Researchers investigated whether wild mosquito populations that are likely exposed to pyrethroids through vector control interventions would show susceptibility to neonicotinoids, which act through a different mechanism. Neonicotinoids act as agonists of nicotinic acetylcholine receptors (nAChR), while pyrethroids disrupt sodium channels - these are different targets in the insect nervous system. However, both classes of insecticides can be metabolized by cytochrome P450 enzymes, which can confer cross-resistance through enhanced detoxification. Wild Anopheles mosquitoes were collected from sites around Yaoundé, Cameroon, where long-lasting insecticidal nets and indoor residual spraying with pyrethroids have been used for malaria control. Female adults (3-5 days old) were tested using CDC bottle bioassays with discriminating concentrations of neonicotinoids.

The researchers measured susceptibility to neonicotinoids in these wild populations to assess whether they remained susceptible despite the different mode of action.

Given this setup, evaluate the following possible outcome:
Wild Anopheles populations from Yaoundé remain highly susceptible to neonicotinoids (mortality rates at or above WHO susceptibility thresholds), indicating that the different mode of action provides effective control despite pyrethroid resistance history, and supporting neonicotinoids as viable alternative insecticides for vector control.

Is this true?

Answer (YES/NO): NO